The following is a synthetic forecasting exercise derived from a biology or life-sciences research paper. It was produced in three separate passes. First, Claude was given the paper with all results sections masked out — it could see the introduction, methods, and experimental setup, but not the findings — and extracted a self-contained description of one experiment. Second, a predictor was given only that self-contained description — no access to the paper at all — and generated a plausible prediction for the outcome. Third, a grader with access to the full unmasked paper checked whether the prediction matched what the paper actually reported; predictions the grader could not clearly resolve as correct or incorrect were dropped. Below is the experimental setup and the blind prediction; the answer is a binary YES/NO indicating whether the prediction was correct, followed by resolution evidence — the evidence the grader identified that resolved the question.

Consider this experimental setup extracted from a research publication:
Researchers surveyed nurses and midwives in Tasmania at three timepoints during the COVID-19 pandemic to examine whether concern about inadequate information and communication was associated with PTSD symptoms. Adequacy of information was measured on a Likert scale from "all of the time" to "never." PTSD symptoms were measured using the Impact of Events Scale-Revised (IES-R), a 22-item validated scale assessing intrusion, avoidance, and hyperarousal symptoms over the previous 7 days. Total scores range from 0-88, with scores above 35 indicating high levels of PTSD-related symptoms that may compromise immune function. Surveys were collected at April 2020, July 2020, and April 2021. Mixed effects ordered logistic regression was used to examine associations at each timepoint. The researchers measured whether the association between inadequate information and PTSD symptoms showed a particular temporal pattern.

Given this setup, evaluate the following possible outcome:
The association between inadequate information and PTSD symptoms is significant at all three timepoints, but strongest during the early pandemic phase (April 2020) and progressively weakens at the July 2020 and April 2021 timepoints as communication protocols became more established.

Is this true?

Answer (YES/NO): NO